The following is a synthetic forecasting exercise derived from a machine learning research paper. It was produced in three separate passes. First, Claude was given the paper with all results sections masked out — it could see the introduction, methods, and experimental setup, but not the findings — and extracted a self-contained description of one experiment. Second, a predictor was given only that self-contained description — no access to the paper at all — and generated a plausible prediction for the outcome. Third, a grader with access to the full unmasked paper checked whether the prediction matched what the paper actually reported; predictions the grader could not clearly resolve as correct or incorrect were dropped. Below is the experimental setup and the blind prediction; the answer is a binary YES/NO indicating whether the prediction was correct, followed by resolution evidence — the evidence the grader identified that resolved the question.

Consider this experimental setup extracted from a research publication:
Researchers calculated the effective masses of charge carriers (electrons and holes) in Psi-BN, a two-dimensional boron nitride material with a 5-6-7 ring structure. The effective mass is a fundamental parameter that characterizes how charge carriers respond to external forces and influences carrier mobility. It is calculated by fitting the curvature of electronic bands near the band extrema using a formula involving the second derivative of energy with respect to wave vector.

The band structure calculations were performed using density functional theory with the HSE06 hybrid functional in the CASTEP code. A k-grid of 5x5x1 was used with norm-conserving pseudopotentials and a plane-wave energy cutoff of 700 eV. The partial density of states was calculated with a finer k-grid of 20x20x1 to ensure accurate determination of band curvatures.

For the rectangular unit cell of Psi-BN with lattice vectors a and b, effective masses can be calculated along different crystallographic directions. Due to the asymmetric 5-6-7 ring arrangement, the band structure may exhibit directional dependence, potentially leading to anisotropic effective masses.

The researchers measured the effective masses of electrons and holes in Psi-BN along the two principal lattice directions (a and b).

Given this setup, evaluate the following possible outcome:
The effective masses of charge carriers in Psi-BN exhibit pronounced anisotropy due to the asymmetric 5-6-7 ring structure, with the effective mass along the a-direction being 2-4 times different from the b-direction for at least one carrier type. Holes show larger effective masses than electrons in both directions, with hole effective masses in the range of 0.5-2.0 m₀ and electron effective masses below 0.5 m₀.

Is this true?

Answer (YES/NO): NO